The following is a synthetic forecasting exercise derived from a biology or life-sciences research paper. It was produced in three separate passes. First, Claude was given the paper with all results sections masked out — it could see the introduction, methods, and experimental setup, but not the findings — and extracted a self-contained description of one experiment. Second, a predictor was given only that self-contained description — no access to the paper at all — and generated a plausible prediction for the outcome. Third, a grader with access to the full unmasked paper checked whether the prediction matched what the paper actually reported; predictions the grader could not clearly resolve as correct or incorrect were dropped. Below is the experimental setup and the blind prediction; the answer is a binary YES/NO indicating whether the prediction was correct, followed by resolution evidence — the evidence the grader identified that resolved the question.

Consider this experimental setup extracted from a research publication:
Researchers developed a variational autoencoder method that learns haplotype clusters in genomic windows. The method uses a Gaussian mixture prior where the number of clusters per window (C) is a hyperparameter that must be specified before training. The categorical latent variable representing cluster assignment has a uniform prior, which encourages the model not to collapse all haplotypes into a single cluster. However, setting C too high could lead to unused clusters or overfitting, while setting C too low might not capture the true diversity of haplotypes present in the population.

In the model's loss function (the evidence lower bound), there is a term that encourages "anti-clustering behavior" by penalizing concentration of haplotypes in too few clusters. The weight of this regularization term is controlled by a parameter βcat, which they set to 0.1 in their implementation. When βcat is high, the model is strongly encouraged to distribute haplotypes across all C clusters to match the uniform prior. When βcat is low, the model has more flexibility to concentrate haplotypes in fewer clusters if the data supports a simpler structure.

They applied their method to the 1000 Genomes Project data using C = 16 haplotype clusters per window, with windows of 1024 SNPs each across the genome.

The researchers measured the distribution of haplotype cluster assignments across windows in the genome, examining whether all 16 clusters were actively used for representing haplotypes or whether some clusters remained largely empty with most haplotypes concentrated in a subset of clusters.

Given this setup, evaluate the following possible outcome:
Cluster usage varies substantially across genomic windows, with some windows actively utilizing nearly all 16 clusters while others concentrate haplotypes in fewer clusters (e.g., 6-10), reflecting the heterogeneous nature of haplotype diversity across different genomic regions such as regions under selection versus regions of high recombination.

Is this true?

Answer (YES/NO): NO